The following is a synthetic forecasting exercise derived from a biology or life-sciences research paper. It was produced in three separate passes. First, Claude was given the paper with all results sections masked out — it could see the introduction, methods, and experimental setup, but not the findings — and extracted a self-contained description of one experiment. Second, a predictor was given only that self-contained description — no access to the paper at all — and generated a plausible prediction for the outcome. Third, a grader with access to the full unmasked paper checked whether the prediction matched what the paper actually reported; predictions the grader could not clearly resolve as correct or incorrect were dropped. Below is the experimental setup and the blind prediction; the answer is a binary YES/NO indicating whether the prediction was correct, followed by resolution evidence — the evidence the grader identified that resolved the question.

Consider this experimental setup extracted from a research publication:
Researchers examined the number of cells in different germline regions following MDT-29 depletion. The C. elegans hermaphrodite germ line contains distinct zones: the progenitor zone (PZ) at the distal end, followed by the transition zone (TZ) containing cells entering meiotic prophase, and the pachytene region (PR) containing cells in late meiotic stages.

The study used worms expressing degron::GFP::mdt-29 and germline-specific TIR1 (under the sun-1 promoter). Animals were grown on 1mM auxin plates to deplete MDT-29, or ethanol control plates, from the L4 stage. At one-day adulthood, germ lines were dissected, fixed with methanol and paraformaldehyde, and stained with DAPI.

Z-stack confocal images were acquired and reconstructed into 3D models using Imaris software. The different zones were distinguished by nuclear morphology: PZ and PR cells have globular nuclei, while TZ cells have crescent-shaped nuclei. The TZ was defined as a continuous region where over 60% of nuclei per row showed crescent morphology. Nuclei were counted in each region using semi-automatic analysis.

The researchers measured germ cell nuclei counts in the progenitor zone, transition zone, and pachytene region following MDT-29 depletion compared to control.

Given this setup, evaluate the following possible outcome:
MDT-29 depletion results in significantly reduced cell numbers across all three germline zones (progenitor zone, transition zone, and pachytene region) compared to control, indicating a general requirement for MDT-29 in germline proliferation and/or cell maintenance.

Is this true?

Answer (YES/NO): NO